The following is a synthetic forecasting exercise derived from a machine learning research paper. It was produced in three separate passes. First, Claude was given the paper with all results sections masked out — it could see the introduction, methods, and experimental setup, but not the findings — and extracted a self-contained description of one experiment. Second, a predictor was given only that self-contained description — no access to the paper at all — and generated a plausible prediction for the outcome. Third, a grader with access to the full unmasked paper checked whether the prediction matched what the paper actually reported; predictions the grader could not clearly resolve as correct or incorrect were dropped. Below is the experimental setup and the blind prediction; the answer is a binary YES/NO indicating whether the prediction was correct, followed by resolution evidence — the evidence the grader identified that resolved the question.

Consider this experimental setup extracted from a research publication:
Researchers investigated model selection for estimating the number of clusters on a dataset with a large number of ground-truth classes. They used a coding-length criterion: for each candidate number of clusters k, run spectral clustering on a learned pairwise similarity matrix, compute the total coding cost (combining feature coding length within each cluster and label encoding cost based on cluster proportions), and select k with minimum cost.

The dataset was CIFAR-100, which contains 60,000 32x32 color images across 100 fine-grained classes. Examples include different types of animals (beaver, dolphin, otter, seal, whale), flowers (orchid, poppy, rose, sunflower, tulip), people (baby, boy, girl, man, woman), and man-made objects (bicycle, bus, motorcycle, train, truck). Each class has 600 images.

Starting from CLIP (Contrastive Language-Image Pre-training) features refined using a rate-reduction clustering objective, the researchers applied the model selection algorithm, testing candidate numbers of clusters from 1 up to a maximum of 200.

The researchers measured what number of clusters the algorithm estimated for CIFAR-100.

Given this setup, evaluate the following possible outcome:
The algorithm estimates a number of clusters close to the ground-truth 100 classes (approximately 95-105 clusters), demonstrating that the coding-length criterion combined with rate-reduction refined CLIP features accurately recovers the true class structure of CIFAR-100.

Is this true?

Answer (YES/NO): NO